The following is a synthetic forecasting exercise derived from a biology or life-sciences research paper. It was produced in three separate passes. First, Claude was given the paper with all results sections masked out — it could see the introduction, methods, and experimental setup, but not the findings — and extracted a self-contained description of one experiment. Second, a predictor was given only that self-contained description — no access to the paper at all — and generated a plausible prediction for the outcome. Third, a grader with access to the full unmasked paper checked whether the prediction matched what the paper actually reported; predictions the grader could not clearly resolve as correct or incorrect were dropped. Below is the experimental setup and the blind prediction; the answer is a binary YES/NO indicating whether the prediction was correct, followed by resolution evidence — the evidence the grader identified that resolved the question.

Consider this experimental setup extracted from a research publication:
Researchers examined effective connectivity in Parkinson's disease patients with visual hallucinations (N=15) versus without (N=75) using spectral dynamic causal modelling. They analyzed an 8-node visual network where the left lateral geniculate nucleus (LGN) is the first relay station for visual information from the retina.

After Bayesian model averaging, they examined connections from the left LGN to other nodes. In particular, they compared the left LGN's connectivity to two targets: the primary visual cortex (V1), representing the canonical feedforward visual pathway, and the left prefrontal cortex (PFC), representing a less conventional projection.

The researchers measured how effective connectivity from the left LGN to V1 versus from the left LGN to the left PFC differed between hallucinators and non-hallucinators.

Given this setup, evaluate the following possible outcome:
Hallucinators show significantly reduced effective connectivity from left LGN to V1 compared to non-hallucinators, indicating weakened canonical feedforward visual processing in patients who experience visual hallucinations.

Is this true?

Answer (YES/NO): YES